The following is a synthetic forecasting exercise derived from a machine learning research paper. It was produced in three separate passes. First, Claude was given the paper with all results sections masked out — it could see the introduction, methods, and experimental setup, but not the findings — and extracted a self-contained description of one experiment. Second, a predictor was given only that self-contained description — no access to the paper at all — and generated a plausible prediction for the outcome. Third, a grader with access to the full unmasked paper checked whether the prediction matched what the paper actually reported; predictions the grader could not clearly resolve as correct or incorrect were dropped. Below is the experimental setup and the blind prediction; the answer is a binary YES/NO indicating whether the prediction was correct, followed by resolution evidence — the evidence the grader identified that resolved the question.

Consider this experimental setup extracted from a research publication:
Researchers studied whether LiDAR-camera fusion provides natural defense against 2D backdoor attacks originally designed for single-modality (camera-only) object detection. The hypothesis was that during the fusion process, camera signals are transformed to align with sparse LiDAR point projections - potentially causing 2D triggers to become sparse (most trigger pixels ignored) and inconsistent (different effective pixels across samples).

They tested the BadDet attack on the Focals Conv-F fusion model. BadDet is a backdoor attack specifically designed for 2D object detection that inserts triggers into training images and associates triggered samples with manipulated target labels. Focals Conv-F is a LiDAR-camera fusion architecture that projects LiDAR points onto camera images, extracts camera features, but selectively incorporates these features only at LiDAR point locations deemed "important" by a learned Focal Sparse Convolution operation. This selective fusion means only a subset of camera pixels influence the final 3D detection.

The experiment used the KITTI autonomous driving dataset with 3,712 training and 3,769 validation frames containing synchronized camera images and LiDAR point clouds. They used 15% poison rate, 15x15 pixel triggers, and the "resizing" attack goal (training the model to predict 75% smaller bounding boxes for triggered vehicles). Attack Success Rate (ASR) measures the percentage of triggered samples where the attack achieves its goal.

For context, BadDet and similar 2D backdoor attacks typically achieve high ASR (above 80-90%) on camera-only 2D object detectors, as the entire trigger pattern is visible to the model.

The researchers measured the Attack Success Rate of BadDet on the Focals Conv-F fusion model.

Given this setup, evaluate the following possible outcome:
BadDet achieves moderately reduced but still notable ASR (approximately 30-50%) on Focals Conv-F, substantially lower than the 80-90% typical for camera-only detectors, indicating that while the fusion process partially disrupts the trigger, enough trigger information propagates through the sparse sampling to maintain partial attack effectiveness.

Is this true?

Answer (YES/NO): NO